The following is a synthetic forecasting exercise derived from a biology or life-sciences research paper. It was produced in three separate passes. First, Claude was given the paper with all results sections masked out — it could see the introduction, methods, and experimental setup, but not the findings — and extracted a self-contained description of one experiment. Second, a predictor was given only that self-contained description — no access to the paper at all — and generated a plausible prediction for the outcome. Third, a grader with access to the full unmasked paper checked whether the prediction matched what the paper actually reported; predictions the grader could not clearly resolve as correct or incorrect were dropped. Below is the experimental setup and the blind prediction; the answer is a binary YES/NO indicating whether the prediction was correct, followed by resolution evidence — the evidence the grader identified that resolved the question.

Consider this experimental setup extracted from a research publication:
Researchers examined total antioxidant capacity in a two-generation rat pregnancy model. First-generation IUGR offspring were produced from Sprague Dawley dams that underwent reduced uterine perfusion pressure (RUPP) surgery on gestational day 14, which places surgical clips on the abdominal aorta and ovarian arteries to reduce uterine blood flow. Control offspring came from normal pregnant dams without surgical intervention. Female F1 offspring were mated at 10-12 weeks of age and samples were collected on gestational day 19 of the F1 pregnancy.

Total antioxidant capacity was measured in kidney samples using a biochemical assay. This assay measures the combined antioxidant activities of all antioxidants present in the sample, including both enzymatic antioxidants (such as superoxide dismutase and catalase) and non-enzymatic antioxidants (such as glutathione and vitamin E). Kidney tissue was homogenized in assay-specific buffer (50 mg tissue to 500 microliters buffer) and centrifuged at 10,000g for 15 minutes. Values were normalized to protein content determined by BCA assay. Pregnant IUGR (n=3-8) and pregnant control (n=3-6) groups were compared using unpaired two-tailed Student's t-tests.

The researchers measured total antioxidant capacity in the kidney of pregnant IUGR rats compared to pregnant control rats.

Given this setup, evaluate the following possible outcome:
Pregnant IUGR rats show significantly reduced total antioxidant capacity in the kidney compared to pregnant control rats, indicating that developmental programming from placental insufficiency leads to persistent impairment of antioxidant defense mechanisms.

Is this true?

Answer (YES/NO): NO